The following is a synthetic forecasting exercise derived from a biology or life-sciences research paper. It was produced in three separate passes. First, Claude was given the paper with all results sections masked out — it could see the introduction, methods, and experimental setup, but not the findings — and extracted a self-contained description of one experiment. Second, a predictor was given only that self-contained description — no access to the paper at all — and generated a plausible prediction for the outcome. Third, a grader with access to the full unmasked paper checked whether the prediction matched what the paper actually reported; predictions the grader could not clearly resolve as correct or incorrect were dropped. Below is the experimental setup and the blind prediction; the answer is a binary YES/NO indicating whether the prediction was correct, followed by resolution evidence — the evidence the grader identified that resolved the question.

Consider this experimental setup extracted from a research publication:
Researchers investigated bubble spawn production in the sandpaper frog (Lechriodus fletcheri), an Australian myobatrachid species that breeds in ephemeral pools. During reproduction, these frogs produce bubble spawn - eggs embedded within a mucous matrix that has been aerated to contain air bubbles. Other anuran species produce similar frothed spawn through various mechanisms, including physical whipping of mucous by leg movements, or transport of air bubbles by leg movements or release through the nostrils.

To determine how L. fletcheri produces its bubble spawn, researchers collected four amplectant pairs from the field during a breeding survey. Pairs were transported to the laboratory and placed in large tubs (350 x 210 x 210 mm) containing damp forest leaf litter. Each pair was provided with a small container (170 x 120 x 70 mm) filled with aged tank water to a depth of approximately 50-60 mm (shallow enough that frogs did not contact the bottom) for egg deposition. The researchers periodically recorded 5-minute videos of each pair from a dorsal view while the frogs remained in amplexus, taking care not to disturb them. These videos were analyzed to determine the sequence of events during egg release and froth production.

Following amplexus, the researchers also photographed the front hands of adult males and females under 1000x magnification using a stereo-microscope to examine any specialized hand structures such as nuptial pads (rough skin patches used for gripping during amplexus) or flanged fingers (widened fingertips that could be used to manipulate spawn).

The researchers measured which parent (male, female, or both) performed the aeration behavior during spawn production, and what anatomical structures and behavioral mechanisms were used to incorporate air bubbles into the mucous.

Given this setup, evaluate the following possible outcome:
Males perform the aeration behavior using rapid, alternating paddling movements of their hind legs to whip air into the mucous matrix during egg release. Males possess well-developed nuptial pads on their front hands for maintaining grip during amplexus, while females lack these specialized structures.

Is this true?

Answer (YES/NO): NO